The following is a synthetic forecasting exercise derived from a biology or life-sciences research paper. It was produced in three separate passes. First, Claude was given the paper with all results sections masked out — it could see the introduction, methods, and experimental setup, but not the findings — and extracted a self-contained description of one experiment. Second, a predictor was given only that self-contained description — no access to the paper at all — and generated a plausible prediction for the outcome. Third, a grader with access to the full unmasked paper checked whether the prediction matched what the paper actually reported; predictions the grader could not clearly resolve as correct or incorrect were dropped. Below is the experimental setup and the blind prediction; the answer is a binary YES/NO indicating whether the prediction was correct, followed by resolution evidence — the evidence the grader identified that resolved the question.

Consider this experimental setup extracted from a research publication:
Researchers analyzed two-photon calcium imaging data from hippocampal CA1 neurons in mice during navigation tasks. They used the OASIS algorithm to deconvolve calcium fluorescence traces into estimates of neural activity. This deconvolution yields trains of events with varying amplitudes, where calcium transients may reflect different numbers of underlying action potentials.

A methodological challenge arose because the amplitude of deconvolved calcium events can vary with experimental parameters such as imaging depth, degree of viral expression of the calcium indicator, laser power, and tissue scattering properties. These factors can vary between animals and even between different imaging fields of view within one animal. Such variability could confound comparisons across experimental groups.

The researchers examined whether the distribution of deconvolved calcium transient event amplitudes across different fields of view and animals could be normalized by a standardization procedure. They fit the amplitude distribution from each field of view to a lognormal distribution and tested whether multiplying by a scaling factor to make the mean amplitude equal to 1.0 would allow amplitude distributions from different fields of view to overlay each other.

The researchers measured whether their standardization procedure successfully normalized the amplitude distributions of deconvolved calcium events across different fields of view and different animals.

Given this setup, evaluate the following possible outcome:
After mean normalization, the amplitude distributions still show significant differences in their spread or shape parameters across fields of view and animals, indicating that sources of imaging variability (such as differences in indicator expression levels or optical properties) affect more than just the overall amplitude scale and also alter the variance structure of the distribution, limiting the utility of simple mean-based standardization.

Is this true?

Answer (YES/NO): NO